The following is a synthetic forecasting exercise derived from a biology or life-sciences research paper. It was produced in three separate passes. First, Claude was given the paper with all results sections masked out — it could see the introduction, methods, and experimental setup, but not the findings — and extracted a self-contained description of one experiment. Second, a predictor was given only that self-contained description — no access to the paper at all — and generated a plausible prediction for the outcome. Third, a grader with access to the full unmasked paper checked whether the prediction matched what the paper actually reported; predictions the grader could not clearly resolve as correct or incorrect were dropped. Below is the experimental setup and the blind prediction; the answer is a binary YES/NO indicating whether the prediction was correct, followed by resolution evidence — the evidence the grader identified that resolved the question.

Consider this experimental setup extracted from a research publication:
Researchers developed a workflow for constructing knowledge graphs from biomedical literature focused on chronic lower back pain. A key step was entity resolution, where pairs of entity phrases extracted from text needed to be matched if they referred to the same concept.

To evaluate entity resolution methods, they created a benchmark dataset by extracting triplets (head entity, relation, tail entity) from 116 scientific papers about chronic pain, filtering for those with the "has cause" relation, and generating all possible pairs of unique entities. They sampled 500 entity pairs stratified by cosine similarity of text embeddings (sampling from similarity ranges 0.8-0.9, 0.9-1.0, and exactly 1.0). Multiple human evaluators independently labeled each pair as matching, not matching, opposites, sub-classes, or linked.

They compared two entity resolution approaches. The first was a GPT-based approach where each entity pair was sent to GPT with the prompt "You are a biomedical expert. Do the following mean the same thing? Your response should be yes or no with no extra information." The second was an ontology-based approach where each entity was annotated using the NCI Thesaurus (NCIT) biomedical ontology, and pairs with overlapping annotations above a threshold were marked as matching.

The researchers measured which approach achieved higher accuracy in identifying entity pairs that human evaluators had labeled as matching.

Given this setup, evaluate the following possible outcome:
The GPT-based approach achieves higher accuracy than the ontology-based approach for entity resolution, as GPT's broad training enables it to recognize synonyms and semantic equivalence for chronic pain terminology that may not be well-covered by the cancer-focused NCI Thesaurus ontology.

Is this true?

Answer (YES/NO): YES